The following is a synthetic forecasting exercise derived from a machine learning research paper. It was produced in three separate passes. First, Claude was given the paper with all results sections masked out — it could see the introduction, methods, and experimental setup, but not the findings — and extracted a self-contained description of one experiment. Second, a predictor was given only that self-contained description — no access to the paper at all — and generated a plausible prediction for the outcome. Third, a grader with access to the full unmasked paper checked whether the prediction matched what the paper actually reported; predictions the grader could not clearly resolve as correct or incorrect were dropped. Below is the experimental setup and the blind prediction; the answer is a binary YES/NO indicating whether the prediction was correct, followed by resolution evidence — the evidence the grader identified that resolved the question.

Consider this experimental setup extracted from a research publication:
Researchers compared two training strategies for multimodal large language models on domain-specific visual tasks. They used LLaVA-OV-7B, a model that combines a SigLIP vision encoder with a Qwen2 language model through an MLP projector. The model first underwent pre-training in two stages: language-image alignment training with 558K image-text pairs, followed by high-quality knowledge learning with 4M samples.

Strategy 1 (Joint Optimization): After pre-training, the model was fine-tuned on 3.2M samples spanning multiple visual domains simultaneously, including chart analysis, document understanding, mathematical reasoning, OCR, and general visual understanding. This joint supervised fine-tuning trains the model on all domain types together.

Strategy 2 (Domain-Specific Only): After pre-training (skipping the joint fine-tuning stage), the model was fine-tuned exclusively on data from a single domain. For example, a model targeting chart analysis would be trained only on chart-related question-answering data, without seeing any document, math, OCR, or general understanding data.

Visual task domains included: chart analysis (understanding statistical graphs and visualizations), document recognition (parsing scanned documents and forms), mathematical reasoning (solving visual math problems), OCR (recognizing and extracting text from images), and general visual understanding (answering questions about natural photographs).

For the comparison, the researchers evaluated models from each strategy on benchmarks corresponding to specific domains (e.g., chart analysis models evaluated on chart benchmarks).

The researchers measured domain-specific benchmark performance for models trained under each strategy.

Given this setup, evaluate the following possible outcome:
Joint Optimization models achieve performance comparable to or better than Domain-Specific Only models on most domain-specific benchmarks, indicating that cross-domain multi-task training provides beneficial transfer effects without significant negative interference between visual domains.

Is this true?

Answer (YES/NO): YES